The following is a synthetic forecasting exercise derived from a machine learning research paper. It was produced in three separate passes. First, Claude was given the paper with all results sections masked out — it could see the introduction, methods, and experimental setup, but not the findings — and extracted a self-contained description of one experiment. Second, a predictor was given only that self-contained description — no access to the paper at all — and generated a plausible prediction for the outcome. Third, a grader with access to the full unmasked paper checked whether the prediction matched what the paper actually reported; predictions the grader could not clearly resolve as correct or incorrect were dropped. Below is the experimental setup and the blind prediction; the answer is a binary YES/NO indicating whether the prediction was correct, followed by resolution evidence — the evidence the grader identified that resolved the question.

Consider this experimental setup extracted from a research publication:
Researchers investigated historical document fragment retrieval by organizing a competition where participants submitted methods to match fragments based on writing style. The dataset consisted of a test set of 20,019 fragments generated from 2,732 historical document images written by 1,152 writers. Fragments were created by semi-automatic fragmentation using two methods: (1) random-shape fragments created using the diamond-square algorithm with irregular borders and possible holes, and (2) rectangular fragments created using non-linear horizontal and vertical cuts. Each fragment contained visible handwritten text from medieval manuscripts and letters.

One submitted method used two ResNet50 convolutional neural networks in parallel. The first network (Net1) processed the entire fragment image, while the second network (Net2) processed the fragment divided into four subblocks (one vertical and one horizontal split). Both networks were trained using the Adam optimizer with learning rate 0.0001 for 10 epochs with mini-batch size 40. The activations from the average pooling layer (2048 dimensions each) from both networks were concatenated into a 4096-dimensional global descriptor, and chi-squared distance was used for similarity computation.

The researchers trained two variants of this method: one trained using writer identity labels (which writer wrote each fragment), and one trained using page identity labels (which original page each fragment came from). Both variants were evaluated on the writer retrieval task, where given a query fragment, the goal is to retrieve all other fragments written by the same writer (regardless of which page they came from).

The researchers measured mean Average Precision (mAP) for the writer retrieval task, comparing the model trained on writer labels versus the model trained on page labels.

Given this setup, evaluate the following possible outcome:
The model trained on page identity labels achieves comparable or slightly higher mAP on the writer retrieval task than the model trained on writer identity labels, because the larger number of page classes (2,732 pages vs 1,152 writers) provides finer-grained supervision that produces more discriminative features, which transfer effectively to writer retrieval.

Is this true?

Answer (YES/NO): NO